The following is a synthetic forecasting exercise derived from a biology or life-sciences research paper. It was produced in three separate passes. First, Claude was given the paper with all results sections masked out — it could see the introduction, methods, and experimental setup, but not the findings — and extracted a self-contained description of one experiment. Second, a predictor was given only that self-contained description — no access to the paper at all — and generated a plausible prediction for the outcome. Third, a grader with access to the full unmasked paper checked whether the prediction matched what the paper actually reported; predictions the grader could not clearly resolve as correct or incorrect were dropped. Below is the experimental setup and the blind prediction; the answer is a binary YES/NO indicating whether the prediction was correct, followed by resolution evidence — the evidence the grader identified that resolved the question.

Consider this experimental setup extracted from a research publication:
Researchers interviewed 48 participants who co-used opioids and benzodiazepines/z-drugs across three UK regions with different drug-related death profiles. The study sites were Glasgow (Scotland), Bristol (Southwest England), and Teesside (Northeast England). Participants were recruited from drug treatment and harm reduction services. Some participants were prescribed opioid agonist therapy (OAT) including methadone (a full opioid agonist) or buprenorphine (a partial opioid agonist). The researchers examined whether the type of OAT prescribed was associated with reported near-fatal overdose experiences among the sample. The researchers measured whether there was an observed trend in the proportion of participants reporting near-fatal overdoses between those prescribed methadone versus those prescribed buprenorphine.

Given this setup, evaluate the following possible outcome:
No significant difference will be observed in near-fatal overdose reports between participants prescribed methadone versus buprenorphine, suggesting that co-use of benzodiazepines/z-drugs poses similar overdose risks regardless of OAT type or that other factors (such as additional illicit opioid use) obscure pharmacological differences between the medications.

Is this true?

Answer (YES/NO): NO